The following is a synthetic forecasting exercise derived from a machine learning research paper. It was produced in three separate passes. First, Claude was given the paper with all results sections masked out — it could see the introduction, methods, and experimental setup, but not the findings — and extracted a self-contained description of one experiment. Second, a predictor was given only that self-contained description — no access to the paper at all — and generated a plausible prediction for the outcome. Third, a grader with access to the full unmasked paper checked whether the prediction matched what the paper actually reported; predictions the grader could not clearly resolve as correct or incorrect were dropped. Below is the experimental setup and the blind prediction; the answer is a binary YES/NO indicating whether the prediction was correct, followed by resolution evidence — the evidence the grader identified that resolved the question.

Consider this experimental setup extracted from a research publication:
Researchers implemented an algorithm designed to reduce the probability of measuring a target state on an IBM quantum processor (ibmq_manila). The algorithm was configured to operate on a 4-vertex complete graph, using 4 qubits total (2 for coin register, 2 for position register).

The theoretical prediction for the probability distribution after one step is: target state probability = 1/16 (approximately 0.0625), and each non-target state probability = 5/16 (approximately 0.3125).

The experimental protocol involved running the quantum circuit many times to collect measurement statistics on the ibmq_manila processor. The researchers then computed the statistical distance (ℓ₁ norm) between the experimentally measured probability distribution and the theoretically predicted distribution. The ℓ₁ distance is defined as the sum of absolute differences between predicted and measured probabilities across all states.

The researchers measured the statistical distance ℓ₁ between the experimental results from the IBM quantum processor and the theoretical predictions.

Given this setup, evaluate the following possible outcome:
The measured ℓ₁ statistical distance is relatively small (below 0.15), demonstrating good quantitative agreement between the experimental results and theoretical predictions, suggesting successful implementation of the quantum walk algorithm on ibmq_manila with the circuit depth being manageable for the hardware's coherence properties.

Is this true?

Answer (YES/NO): YES